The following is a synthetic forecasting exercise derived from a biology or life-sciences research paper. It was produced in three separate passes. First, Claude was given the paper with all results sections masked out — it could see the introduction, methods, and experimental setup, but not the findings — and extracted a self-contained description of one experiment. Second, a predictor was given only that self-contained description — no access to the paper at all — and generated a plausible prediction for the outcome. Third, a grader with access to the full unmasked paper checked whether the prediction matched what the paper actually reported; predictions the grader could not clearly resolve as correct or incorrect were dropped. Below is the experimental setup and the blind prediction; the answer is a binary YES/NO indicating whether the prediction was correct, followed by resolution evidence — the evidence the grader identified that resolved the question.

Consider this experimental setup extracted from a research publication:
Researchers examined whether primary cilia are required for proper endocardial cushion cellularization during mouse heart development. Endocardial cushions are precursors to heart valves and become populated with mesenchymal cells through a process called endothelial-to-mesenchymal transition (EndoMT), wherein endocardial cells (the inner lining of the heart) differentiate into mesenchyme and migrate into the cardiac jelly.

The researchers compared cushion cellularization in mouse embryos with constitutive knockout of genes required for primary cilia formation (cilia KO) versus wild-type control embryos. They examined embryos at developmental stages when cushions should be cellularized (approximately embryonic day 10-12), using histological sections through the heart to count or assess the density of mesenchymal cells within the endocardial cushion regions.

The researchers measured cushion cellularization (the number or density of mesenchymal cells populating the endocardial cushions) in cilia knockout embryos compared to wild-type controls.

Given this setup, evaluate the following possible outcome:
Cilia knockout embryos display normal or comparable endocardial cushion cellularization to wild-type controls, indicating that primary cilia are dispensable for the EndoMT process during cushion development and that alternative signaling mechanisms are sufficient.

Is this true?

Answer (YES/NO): NO